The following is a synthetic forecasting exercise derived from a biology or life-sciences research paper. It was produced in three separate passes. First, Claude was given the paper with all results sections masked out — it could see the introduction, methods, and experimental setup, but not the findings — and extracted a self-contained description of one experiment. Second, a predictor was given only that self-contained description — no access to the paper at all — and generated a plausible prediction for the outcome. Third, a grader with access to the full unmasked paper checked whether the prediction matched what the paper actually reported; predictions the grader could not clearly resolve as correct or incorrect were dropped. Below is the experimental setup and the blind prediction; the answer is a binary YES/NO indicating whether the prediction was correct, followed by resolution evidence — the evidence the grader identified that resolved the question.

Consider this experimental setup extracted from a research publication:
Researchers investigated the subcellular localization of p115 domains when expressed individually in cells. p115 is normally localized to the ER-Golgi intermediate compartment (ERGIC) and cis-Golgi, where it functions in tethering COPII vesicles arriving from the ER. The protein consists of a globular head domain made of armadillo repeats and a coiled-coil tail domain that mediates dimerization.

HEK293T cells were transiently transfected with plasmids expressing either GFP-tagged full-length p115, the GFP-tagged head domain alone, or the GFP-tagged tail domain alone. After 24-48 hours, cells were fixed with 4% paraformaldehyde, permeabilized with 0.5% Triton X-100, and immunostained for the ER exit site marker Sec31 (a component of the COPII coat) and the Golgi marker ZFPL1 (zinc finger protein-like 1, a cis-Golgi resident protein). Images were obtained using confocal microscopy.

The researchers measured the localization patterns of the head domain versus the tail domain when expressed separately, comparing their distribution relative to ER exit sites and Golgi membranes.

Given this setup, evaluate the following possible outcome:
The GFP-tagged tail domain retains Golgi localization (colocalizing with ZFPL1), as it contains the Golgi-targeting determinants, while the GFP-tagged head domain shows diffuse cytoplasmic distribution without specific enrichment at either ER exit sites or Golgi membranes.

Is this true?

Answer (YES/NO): NO